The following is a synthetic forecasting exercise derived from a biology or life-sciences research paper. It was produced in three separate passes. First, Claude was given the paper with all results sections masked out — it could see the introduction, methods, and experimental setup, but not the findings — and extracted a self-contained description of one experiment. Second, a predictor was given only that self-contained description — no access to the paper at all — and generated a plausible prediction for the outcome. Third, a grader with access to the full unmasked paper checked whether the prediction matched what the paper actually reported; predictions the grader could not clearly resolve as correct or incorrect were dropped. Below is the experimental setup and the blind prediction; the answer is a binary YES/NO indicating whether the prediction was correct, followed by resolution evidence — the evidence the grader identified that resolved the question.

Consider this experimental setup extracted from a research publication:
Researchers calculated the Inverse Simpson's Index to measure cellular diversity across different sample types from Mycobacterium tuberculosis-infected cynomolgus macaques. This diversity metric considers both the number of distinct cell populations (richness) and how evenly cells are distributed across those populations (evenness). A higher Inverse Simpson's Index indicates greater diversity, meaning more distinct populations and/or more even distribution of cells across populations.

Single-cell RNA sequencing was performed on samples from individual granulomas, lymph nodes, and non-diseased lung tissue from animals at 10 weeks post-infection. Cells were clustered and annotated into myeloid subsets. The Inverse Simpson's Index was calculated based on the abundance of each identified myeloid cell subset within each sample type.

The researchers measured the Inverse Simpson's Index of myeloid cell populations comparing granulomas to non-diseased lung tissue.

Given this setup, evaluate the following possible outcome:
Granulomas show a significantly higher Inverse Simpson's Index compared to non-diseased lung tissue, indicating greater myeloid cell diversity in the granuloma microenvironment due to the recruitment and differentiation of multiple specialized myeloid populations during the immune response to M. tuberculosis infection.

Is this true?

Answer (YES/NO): YES